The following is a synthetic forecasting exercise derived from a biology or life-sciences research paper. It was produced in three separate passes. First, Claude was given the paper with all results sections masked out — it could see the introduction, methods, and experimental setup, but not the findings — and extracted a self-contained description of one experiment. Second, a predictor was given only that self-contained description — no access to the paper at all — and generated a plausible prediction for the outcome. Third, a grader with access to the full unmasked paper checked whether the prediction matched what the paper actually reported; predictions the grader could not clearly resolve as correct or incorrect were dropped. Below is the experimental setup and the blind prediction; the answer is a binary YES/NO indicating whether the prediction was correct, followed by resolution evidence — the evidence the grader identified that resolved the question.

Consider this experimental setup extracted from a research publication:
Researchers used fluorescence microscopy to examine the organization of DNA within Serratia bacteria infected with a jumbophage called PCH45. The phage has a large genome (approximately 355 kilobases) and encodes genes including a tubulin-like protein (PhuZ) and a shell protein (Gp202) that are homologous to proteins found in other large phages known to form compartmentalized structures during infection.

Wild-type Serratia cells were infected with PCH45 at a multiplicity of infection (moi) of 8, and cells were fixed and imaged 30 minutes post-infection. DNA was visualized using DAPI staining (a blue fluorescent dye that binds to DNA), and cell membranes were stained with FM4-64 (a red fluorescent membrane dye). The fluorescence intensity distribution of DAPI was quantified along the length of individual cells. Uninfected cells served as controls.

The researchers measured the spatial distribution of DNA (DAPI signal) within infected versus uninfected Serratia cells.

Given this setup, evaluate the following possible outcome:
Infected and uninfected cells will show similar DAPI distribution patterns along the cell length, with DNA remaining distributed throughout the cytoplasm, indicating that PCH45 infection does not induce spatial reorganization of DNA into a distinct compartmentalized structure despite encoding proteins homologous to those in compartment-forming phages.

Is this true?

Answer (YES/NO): NO